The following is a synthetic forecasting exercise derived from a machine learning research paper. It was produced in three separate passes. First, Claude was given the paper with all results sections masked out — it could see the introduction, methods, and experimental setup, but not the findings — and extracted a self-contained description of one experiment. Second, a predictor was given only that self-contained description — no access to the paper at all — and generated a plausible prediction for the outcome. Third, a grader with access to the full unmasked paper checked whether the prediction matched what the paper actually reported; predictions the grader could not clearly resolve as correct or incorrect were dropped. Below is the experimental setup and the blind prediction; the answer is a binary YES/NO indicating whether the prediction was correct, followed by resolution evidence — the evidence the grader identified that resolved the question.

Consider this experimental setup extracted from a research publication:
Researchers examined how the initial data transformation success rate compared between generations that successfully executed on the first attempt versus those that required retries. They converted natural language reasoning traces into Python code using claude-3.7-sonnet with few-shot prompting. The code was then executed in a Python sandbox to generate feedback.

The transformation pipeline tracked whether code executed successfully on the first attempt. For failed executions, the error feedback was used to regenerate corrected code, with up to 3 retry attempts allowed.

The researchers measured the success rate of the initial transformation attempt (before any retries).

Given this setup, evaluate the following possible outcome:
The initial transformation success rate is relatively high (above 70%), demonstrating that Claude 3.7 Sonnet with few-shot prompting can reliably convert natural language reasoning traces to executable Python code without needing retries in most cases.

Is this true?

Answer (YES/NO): NO